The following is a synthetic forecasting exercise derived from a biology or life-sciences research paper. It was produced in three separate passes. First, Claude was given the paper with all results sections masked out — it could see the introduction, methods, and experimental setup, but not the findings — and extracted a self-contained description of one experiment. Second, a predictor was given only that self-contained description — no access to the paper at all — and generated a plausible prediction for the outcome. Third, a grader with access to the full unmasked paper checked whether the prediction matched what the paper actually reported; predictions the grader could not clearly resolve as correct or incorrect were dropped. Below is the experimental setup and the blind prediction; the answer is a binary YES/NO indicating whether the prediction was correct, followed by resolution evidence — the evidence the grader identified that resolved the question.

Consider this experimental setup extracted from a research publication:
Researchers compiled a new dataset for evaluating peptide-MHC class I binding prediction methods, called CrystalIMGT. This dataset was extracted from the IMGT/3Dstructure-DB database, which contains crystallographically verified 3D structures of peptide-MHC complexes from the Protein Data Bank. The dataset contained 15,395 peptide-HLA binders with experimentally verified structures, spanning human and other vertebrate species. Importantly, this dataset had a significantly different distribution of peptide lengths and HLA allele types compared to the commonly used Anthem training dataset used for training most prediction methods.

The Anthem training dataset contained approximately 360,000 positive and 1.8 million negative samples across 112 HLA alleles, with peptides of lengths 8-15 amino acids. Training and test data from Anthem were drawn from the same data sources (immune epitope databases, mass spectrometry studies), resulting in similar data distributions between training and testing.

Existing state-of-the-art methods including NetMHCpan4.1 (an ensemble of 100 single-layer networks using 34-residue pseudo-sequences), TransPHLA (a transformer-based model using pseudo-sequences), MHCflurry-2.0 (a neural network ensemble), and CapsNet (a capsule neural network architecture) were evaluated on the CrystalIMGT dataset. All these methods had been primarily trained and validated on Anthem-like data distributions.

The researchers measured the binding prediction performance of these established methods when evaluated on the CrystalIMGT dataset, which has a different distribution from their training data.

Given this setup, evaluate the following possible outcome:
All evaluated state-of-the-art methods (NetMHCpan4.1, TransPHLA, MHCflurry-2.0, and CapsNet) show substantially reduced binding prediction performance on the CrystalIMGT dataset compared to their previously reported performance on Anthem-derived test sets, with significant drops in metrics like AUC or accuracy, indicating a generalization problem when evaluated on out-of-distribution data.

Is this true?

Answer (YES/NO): YES